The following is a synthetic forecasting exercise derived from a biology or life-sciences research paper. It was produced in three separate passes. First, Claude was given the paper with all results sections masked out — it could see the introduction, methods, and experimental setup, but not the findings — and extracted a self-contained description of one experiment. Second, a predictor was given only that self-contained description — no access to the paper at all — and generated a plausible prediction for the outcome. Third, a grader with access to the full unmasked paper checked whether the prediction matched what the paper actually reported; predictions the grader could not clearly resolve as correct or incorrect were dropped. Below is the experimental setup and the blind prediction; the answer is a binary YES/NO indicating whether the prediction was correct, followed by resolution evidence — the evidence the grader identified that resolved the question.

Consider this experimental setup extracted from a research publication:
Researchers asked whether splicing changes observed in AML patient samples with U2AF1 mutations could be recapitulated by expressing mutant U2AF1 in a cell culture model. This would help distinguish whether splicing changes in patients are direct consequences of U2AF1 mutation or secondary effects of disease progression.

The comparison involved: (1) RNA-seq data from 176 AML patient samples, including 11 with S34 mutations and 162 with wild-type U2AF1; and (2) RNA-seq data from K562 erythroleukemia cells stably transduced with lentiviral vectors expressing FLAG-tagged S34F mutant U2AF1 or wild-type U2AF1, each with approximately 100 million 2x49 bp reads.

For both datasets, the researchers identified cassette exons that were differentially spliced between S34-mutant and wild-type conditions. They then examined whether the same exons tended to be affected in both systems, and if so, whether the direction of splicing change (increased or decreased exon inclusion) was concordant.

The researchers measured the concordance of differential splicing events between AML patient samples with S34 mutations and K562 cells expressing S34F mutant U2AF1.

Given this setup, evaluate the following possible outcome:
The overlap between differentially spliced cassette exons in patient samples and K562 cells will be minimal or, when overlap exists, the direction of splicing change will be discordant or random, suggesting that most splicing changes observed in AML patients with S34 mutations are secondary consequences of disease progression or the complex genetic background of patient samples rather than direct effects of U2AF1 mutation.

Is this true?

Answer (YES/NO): NO